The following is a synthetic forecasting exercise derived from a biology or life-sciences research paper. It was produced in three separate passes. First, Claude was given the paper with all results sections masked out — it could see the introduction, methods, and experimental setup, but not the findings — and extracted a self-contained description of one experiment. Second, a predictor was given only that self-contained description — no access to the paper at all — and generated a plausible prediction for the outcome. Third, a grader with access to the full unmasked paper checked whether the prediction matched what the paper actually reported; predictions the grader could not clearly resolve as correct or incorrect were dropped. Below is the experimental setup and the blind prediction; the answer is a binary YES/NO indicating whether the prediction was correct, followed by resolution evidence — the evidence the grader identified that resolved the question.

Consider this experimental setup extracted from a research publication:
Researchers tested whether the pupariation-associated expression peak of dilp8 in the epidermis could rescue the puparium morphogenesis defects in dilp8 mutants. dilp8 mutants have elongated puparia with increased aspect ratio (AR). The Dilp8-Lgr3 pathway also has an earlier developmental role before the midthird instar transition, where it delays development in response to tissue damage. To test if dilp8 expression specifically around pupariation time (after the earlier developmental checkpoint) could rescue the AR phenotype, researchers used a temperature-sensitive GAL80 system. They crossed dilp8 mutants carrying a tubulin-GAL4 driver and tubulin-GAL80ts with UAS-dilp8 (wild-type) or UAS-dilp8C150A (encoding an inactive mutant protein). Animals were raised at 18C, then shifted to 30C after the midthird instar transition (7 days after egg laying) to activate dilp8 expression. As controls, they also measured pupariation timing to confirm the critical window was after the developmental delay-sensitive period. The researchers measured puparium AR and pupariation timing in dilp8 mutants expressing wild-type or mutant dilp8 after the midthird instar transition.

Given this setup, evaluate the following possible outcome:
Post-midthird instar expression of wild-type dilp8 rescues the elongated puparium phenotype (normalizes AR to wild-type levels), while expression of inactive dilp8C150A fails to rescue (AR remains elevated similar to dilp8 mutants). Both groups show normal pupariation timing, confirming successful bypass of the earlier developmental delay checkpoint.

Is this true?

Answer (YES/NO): YES